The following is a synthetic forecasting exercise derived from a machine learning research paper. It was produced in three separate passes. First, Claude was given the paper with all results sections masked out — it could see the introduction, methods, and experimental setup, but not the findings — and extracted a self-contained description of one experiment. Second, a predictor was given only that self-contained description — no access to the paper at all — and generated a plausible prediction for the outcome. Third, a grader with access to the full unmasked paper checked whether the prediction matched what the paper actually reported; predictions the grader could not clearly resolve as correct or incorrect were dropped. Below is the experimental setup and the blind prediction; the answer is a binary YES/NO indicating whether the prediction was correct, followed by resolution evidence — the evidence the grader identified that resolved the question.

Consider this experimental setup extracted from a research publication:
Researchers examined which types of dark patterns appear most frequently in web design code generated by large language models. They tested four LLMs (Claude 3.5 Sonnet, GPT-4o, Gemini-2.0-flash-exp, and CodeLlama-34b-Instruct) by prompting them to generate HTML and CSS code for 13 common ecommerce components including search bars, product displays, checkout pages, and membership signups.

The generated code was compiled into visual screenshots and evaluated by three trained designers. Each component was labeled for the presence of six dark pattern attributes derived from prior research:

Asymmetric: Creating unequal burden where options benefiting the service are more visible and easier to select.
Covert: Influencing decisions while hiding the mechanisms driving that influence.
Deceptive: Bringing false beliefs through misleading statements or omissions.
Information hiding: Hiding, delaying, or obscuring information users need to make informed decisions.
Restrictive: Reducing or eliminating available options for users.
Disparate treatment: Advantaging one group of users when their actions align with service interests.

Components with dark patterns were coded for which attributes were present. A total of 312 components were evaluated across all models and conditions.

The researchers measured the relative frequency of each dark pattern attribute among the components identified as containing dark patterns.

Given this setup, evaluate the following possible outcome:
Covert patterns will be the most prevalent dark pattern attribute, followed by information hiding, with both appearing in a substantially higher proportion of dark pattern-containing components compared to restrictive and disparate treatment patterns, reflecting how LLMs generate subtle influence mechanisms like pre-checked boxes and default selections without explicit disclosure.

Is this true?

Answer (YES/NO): NO